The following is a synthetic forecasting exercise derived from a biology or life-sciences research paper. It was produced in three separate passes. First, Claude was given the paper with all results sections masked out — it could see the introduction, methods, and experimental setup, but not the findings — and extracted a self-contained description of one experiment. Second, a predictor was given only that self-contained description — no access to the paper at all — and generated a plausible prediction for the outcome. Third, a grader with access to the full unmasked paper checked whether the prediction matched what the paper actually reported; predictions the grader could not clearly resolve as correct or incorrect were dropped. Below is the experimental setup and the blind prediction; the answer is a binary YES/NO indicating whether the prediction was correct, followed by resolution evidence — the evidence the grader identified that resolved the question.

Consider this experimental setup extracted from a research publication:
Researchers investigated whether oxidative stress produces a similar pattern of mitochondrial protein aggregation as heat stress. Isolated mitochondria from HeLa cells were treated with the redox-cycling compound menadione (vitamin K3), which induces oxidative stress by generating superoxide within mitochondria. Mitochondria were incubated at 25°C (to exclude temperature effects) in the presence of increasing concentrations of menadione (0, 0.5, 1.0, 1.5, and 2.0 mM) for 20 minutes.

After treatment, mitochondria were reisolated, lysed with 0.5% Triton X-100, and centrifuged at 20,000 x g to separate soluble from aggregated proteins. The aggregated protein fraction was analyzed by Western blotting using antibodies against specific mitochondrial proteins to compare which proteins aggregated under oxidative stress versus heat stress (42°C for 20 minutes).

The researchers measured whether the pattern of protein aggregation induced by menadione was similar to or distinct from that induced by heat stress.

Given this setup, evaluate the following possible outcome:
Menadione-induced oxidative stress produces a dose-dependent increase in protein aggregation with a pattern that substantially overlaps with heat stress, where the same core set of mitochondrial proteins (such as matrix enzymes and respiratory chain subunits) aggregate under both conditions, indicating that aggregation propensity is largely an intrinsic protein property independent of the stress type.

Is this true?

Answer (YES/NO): NO